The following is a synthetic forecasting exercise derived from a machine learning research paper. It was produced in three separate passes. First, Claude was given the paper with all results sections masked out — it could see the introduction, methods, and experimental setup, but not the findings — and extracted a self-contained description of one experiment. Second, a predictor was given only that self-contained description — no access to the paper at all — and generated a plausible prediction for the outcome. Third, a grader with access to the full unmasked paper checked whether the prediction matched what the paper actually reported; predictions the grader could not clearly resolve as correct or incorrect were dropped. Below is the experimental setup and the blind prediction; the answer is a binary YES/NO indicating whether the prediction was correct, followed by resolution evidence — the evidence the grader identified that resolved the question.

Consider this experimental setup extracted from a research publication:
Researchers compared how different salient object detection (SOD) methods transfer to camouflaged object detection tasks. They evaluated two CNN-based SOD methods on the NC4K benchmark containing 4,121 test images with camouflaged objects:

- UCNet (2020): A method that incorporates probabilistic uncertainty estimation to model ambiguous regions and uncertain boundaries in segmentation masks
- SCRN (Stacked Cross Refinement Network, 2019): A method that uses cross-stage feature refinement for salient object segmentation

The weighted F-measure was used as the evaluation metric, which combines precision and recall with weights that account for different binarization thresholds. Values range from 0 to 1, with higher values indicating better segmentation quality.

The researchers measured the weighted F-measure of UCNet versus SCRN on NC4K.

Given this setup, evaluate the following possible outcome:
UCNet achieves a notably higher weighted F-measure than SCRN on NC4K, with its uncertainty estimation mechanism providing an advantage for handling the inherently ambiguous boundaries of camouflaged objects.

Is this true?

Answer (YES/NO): YES